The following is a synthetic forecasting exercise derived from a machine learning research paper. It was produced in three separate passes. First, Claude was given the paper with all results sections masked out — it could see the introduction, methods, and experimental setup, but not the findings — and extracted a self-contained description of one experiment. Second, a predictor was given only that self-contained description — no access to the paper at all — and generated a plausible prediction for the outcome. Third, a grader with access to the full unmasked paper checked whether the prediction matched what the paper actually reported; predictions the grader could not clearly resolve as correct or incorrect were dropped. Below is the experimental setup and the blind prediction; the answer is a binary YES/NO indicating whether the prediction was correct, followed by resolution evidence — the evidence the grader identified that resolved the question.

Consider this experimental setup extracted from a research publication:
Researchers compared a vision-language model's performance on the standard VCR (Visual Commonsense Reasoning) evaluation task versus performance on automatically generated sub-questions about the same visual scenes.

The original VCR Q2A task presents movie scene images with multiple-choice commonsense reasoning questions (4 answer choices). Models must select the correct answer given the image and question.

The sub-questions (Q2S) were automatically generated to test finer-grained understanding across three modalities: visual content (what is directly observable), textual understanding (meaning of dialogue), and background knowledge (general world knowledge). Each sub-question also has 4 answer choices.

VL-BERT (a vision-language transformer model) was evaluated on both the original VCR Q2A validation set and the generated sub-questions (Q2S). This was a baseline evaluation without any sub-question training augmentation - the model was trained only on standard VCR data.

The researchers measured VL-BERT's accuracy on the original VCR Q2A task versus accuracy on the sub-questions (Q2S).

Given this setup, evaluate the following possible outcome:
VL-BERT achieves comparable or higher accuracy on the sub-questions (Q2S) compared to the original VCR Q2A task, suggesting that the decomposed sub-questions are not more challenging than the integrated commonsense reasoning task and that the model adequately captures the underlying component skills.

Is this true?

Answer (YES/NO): NO